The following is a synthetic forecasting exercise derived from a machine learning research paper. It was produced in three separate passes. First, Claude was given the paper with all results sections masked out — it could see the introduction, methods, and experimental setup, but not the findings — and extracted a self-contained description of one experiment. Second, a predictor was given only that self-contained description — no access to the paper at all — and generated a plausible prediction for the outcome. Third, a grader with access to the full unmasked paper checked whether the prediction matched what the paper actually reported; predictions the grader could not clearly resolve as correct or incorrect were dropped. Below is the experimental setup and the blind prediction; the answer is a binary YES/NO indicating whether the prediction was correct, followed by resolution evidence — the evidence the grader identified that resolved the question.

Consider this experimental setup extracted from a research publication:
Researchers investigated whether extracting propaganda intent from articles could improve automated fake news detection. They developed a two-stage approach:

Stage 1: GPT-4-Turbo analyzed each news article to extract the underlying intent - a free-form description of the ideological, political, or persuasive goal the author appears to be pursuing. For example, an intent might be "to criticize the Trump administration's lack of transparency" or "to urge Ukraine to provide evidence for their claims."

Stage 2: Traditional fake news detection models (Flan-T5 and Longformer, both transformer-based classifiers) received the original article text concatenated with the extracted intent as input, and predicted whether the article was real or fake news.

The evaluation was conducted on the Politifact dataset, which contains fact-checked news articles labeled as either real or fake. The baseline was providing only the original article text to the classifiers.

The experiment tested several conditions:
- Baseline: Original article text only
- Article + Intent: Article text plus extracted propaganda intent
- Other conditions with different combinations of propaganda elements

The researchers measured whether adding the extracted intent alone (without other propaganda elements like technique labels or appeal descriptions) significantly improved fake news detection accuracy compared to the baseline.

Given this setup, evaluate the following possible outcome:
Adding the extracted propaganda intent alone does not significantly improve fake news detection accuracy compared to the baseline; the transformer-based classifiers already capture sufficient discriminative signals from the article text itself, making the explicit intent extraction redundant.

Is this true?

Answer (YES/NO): NO